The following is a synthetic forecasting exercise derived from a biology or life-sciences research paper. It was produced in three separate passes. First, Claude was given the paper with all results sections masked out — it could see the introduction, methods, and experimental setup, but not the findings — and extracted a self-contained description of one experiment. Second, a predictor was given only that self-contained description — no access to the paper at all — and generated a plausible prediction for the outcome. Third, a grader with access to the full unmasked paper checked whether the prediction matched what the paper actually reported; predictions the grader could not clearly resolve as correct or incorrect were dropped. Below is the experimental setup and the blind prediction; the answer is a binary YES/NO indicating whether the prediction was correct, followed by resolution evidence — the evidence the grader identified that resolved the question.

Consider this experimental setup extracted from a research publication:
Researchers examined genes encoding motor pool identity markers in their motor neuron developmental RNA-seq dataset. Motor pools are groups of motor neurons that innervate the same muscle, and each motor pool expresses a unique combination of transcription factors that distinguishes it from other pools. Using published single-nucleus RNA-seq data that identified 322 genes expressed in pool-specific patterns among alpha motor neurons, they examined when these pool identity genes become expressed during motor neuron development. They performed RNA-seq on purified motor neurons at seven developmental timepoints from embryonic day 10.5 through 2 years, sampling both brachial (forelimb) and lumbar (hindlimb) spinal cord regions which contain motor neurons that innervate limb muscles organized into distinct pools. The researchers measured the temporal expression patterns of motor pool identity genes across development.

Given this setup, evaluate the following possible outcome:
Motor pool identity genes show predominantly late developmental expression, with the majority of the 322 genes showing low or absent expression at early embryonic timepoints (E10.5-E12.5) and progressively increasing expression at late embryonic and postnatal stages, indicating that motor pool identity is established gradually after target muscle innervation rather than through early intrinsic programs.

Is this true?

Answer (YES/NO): NO